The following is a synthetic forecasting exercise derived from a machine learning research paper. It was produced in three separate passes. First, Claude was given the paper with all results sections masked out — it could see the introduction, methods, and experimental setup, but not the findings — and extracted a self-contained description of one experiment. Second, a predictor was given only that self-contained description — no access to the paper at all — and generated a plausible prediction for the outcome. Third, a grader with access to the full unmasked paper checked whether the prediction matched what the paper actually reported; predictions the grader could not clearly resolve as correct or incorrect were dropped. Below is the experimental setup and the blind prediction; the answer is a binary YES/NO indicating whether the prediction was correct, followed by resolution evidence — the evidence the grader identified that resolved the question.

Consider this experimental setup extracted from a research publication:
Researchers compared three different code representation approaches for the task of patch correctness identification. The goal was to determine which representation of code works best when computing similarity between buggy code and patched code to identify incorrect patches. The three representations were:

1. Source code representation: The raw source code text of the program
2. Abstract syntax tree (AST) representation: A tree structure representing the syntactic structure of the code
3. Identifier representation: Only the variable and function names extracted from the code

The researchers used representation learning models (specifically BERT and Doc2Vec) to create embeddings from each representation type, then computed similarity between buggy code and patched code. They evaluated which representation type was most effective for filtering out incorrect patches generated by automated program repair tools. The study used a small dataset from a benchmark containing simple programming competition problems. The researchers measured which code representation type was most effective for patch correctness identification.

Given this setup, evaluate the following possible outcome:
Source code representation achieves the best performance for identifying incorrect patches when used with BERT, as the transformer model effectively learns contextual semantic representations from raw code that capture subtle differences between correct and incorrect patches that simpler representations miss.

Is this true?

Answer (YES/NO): YES